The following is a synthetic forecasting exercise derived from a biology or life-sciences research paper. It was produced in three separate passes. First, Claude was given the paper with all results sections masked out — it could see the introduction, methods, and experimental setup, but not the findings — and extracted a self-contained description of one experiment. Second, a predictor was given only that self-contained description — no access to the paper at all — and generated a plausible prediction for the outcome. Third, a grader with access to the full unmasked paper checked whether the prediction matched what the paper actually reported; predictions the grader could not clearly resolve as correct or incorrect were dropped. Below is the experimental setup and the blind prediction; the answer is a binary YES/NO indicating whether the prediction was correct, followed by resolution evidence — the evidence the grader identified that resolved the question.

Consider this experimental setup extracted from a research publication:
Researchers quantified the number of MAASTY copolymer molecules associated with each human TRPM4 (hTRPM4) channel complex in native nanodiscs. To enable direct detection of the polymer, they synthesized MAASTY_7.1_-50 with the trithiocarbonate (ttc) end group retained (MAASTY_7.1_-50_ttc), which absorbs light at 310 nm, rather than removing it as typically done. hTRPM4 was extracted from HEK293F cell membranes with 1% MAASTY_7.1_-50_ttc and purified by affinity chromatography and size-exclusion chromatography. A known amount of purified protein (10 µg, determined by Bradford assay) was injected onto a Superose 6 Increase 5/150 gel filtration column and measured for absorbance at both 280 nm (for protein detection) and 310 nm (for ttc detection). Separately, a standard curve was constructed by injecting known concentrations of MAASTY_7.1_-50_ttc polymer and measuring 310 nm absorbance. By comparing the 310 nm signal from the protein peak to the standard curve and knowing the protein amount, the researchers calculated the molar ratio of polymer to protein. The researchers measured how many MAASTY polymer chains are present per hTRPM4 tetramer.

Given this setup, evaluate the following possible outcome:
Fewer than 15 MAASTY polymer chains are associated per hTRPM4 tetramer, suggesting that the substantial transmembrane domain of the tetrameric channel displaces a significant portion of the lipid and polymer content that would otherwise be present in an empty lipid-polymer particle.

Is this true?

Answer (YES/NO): YES